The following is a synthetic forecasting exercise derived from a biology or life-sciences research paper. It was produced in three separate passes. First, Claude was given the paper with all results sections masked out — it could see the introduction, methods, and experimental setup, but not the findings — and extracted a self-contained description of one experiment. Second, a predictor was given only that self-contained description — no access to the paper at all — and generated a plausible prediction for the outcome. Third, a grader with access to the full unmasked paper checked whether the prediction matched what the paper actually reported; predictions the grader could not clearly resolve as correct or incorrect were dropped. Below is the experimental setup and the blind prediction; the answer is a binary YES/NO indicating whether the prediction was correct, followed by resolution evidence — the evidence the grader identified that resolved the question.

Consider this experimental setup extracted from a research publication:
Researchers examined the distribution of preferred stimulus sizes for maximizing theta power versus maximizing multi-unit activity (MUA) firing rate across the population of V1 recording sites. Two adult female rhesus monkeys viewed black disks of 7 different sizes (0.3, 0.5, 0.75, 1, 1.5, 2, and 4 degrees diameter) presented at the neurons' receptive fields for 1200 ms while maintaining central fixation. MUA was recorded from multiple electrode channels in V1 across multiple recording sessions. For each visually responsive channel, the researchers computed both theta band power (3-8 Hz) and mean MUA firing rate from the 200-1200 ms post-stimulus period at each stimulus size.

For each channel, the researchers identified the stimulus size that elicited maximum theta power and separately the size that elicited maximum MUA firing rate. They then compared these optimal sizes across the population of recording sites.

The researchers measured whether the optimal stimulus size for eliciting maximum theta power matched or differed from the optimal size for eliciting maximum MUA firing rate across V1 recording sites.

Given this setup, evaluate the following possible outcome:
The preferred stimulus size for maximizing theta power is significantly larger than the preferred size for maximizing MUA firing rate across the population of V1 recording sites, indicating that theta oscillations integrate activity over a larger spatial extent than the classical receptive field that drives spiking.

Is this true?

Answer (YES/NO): NO